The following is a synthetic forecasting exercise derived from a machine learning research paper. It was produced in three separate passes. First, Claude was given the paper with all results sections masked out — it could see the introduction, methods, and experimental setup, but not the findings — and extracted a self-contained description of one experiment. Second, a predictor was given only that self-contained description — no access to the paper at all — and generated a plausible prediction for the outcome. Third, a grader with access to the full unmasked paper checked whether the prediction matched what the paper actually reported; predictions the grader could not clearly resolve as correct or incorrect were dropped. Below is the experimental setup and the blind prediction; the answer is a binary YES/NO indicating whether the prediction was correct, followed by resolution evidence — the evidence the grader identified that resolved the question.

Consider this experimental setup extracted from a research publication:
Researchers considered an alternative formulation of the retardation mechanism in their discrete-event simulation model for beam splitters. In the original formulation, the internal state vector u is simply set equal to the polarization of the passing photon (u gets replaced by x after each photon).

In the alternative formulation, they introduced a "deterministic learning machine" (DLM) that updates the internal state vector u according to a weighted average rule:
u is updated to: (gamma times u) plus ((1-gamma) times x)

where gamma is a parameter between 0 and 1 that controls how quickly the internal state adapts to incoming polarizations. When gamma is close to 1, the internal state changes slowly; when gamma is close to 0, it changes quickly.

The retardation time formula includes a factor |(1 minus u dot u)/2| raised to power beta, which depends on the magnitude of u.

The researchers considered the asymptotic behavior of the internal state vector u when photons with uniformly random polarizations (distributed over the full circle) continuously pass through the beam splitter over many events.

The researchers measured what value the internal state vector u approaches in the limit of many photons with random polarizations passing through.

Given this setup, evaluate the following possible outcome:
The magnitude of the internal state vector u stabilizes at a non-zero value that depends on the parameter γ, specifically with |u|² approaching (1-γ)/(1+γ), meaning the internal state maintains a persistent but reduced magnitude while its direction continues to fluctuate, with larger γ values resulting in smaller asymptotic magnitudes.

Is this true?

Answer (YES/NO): NO